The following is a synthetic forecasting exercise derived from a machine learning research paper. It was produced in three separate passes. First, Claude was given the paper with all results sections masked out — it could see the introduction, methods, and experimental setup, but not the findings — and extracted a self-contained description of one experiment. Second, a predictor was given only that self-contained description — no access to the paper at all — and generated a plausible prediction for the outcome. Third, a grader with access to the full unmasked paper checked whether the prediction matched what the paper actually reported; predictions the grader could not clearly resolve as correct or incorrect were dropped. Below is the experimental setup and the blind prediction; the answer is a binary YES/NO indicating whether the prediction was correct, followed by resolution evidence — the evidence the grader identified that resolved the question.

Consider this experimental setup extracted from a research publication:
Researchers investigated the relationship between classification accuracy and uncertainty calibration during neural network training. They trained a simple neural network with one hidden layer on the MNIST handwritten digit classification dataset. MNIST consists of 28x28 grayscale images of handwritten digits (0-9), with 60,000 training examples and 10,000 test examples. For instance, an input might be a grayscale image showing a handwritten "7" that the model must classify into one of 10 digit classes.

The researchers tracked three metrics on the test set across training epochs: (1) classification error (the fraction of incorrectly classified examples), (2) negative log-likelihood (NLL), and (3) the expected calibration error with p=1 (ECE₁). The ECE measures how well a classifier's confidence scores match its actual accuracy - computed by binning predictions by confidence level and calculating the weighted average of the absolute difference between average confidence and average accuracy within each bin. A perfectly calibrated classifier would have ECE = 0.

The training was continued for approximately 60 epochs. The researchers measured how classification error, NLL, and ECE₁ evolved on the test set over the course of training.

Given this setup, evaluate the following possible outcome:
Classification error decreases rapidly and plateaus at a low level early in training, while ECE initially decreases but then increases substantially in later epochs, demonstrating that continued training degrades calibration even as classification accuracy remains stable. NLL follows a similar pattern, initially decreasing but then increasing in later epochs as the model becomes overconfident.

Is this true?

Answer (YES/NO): NO